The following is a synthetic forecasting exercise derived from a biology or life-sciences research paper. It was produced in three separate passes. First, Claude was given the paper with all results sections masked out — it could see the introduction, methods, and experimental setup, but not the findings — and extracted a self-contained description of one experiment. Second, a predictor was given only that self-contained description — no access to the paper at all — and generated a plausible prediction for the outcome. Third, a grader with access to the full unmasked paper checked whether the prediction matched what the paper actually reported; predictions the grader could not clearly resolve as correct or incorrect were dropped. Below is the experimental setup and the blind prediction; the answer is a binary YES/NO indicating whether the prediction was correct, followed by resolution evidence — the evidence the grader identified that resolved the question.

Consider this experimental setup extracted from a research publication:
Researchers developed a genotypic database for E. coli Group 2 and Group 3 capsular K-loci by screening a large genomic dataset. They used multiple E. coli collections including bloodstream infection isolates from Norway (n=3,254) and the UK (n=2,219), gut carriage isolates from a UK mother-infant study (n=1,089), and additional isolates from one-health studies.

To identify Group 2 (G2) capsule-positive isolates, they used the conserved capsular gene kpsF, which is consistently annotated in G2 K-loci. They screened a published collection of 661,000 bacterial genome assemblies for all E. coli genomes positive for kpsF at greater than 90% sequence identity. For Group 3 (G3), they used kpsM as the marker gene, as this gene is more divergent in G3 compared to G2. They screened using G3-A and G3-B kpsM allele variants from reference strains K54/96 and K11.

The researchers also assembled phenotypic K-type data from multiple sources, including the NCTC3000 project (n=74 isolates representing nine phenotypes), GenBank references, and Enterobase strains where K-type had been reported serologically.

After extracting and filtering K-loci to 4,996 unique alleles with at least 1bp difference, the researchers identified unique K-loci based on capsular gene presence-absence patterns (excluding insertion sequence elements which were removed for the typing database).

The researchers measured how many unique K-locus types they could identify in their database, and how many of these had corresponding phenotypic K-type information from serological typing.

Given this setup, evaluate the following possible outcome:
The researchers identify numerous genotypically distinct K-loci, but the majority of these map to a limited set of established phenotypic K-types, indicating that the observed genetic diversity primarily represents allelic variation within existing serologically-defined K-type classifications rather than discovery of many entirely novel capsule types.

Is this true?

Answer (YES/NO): NO